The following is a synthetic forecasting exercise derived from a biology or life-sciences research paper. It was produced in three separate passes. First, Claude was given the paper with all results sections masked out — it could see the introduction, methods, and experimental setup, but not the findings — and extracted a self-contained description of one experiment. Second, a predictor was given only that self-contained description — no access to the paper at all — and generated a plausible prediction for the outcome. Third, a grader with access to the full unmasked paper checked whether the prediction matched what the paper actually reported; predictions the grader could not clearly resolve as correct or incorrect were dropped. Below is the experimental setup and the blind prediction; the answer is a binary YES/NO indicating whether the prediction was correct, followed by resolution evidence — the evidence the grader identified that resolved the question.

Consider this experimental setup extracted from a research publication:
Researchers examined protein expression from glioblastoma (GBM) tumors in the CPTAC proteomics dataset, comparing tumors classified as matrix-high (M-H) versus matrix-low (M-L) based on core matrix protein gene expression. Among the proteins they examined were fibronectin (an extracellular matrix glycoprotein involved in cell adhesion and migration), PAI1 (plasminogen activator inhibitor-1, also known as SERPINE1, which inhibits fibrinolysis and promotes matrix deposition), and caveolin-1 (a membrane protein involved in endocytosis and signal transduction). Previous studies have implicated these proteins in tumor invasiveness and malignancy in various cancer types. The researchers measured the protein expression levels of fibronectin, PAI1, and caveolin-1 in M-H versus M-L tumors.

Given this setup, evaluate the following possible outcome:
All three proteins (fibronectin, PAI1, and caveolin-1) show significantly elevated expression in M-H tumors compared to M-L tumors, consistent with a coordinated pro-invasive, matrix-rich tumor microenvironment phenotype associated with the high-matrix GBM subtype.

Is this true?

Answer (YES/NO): YES